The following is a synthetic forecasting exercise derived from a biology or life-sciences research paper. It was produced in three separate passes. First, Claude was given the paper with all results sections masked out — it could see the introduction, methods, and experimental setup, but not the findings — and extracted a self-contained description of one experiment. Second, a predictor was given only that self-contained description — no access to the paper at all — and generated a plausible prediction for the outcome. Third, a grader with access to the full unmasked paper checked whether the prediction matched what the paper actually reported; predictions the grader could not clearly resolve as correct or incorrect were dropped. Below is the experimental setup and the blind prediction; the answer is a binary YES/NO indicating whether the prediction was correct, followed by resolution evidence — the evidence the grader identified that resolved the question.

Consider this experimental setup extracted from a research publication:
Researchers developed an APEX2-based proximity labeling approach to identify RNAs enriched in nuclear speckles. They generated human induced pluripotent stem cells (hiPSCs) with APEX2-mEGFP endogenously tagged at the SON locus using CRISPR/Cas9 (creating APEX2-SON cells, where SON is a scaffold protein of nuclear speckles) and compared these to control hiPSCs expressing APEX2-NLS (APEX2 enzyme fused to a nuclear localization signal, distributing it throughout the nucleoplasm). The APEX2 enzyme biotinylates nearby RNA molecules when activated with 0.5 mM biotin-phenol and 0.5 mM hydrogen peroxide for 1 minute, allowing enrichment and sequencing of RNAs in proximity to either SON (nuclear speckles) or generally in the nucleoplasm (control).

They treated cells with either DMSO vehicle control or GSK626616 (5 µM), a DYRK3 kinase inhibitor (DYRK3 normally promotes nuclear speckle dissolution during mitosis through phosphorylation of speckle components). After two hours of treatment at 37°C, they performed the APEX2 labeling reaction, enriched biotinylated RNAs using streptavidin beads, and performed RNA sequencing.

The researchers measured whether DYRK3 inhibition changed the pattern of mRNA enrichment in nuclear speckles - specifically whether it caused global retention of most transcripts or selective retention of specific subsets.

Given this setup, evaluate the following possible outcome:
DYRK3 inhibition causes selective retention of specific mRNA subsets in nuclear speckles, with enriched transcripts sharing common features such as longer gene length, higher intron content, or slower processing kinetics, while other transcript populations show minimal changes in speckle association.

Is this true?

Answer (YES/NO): NO